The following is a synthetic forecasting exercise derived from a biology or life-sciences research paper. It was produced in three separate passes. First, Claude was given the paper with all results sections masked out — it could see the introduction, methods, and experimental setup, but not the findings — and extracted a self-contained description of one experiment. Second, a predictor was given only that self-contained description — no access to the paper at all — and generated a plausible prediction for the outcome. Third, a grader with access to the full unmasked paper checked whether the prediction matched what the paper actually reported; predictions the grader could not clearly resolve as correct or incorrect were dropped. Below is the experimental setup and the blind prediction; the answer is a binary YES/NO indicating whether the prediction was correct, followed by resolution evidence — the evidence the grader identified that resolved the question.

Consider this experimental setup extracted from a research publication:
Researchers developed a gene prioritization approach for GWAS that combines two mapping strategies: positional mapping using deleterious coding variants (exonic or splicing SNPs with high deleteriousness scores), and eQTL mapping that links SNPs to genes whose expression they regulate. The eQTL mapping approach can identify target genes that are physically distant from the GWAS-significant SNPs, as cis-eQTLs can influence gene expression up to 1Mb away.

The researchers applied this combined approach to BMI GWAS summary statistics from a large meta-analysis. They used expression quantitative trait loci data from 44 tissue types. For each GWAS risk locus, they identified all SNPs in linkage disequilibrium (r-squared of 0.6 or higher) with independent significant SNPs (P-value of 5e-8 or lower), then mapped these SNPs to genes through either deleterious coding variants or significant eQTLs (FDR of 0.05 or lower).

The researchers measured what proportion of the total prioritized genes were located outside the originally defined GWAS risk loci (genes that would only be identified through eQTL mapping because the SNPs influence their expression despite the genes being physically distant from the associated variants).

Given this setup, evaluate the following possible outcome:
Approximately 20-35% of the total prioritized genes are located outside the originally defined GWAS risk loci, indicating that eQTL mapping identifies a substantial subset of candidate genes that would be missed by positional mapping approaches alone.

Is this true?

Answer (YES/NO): YES